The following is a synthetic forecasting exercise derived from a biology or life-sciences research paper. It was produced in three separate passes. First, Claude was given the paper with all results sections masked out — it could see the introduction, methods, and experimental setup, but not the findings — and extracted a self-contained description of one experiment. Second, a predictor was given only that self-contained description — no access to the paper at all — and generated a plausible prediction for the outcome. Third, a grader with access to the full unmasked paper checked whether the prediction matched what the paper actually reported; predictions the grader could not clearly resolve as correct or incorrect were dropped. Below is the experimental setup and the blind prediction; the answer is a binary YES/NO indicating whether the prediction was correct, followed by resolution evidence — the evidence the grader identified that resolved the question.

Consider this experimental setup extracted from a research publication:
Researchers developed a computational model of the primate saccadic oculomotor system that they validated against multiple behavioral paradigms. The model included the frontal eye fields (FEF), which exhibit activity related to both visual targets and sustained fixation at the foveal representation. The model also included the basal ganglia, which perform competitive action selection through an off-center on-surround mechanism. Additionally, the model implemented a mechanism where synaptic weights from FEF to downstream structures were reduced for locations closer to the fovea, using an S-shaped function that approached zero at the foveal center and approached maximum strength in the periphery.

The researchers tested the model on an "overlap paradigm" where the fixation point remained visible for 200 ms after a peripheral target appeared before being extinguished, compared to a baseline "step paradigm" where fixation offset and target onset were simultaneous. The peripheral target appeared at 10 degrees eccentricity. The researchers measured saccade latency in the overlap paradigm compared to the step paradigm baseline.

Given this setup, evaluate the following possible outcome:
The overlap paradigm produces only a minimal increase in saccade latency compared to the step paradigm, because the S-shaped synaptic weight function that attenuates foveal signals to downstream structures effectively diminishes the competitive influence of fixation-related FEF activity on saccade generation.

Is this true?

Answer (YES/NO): NO